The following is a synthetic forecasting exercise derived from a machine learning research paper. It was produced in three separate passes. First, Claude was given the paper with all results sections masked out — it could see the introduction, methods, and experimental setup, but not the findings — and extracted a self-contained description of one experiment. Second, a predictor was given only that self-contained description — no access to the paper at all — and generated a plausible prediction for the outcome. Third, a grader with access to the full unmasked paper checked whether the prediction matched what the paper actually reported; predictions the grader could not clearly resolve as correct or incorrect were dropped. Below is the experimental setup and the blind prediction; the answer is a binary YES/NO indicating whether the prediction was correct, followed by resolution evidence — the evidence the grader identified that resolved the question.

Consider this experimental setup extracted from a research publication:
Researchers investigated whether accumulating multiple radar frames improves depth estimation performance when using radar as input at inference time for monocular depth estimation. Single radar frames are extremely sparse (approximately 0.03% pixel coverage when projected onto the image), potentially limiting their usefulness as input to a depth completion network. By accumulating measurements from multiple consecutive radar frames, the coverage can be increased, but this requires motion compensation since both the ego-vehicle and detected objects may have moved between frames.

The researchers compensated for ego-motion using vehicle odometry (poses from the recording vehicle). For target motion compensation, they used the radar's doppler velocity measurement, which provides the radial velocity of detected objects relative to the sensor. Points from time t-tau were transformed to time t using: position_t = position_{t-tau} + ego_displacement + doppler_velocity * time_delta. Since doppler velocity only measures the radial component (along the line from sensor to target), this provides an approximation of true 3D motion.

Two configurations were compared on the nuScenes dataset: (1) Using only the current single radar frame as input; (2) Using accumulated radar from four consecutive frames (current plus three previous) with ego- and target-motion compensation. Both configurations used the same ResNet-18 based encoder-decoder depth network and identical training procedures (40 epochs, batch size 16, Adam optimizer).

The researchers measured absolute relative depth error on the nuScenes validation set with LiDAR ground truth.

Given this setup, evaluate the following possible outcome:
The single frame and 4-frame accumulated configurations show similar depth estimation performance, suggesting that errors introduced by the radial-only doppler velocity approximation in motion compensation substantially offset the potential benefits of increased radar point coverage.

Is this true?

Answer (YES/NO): NO